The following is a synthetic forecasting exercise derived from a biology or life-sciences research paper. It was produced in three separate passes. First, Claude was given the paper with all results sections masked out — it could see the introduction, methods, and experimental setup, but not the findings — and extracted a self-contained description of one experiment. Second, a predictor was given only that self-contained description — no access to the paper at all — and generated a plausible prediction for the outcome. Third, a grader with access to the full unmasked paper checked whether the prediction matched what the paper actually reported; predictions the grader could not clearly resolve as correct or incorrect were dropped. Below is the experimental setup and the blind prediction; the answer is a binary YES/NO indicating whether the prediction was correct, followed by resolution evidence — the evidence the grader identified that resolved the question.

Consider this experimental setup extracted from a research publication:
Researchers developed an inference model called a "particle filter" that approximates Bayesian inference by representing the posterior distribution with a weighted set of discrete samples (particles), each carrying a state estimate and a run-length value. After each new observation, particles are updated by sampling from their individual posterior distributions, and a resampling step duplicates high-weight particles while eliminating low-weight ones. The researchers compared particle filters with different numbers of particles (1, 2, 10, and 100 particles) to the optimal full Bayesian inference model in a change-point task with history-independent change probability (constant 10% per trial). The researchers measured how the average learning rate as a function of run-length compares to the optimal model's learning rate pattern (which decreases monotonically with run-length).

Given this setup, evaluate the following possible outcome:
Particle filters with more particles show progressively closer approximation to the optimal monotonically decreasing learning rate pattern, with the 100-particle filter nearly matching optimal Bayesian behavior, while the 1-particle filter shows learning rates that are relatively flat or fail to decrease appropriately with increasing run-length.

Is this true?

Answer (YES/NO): YES